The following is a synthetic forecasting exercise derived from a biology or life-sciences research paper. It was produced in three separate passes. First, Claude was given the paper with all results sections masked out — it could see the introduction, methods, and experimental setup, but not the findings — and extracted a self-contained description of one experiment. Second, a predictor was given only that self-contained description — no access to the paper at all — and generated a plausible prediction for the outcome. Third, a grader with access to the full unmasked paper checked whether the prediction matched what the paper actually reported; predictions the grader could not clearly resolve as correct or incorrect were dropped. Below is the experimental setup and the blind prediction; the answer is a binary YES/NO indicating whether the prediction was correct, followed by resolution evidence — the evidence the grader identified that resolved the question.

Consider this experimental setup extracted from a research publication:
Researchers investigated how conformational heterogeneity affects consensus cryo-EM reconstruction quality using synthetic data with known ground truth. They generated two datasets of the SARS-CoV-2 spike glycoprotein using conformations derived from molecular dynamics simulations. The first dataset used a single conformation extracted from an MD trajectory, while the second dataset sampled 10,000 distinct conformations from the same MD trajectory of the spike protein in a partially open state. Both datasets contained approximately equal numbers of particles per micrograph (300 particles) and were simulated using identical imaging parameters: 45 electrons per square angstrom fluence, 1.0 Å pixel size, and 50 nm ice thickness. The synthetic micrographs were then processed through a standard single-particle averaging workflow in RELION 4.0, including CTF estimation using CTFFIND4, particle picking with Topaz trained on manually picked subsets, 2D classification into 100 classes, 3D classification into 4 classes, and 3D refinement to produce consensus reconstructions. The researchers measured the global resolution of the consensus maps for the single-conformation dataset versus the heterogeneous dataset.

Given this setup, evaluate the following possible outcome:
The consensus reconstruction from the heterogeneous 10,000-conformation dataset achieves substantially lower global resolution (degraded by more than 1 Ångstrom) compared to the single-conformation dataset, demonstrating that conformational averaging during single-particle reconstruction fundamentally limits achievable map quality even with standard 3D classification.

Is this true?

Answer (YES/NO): NO